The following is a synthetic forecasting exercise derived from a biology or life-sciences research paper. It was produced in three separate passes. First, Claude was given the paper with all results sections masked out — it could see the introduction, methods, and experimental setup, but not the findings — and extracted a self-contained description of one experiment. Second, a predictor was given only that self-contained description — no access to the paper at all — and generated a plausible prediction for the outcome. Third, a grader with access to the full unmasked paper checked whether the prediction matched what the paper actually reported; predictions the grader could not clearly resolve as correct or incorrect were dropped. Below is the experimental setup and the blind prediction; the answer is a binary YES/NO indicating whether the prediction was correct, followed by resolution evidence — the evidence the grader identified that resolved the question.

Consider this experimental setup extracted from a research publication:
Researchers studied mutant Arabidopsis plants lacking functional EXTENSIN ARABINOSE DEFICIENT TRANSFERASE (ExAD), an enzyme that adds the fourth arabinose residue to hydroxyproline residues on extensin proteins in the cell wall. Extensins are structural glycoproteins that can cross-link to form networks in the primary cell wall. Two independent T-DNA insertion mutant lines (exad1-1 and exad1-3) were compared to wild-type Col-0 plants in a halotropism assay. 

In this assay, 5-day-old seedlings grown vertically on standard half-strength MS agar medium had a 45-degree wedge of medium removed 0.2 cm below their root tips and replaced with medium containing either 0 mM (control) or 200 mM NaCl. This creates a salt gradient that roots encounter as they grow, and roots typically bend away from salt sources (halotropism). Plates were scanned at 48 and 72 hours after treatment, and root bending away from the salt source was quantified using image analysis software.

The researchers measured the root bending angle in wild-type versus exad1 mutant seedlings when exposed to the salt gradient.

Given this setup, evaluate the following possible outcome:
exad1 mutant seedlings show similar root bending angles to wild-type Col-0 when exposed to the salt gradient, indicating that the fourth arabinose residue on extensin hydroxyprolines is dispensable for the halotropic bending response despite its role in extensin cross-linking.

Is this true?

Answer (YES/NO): NO